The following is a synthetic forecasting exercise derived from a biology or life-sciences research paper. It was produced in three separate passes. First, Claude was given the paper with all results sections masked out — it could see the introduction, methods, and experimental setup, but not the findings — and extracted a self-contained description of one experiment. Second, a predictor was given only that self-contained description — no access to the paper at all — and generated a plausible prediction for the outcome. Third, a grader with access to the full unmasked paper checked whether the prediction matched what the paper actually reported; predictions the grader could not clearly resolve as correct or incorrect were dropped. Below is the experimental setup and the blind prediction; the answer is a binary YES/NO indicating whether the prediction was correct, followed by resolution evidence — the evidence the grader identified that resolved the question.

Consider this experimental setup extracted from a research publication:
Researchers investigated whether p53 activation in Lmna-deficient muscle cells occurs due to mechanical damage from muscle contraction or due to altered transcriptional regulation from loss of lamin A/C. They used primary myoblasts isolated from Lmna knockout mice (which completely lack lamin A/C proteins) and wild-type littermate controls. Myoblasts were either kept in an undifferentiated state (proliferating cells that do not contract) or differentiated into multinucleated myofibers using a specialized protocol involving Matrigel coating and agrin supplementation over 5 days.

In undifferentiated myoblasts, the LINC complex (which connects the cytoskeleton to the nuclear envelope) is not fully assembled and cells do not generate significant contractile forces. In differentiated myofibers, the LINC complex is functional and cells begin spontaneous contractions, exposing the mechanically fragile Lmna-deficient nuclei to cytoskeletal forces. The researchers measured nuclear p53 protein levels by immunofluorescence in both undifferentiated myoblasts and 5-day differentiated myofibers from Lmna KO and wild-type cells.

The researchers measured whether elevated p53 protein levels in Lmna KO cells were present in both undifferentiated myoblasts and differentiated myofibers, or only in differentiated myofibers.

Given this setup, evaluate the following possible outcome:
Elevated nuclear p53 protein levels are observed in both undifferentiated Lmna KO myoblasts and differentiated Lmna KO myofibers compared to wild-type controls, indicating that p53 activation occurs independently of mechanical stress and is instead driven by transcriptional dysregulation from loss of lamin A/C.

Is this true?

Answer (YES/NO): NO